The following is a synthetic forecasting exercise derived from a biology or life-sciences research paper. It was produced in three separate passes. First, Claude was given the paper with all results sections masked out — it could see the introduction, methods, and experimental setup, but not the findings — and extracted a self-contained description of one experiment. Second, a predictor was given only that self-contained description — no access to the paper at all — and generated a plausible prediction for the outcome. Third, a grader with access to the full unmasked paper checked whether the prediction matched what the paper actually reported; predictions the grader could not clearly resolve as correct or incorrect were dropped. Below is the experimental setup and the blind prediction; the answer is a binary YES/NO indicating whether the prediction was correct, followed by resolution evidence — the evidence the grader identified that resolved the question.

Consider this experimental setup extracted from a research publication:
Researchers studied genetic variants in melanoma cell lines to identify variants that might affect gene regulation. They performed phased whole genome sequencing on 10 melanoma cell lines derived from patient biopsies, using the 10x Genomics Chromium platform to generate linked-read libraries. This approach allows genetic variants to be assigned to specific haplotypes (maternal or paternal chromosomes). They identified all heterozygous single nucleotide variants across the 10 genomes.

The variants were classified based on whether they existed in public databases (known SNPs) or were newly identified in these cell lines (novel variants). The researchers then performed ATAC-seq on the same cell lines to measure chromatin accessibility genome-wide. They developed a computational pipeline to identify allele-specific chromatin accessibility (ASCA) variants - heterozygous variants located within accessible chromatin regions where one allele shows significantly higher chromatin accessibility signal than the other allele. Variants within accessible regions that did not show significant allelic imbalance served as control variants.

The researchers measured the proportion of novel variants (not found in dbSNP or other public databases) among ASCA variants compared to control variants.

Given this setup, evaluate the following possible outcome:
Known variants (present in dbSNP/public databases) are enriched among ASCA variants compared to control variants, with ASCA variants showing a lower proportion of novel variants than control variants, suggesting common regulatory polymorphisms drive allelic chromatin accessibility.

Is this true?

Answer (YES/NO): NO